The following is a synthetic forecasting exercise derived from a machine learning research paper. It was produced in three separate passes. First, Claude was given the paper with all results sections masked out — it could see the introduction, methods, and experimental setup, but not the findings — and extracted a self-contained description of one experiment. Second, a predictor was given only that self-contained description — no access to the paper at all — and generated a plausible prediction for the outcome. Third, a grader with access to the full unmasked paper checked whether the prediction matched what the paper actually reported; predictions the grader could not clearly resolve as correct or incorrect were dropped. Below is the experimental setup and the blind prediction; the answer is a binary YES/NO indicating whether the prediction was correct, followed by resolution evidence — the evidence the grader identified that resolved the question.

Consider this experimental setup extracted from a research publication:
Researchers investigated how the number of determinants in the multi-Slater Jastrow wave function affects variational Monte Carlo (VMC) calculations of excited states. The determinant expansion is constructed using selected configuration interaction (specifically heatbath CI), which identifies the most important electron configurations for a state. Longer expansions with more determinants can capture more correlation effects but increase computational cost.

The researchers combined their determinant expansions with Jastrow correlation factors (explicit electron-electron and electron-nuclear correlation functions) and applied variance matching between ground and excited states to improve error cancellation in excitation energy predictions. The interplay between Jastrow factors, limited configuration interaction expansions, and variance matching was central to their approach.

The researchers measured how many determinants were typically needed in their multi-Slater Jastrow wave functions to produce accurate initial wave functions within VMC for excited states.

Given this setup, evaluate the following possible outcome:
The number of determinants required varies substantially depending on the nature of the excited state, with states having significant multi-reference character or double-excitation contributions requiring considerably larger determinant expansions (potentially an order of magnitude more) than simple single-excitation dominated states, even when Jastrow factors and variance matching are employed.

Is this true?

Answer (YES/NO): NO